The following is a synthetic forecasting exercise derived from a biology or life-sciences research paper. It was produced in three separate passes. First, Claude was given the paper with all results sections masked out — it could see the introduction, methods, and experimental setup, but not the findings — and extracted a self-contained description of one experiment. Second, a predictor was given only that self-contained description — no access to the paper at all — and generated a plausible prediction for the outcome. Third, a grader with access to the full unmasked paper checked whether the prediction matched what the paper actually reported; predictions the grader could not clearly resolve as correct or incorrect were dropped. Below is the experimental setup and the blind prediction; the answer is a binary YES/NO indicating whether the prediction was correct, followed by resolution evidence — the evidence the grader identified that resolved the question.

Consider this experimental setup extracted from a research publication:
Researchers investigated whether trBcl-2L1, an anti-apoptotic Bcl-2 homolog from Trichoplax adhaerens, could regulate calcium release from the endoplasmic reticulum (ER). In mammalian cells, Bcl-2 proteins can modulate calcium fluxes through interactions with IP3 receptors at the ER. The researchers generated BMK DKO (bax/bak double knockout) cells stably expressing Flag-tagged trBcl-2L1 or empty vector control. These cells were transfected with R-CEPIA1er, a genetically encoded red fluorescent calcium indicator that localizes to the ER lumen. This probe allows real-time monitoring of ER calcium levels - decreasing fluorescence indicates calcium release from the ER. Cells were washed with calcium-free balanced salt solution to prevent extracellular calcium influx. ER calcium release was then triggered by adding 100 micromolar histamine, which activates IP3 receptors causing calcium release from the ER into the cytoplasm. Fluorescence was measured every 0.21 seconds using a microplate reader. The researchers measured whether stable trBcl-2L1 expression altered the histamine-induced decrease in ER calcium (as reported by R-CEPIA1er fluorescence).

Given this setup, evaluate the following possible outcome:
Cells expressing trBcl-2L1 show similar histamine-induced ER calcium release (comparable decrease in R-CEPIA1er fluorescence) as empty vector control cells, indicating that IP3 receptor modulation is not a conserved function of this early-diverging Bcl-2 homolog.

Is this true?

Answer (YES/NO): NO